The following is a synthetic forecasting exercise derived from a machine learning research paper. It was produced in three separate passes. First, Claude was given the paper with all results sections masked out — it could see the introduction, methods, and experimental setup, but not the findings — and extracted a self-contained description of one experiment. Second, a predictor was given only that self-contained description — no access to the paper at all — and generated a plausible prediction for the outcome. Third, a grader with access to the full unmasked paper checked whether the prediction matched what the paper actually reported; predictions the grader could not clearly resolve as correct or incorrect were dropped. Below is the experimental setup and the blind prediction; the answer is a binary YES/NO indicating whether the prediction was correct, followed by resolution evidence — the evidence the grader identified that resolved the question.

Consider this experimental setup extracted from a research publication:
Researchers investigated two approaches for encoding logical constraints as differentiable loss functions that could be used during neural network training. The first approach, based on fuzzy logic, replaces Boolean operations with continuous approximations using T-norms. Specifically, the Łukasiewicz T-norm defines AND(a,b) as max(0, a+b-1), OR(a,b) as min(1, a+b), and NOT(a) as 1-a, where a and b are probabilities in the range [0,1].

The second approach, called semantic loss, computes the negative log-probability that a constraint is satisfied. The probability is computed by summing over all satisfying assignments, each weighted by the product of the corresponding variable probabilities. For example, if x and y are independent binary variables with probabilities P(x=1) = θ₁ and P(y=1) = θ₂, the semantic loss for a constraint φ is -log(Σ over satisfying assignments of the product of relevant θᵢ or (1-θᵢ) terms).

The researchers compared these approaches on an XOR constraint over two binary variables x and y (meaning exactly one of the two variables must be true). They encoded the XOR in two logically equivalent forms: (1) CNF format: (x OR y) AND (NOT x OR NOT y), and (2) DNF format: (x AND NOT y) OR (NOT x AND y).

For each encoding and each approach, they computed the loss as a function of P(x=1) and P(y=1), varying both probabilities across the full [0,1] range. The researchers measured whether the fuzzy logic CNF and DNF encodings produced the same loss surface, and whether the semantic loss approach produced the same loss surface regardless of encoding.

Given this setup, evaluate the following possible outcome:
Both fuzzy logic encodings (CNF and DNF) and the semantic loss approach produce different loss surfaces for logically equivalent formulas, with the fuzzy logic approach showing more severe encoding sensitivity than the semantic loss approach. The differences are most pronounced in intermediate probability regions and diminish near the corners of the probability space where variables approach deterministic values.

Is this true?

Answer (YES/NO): NO